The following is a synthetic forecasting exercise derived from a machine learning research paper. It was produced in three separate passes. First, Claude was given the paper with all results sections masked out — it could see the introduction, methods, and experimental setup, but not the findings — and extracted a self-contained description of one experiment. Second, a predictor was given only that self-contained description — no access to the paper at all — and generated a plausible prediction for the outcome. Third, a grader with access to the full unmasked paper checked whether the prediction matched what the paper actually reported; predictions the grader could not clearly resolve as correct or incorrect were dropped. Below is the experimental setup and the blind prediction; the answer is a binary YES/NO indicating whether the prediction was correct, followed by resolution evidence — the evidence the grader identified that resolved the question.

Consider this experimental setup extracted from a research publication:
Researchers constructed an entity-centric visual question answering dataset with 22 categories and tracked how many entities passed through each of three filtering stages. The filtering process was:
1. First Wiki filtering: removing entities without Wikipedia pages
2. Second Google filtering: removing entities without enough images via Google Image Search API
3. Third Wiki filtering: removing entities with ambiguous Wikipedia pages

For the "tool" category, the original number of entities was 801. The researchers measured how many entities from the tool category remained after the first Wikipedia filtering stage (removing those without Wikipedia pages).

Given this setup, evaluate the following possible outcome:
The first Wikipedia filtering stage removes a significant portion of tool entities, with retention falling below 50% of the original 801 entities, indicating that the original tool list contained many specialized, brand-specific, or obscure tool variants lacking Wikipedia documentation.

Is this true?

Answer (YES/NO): YES